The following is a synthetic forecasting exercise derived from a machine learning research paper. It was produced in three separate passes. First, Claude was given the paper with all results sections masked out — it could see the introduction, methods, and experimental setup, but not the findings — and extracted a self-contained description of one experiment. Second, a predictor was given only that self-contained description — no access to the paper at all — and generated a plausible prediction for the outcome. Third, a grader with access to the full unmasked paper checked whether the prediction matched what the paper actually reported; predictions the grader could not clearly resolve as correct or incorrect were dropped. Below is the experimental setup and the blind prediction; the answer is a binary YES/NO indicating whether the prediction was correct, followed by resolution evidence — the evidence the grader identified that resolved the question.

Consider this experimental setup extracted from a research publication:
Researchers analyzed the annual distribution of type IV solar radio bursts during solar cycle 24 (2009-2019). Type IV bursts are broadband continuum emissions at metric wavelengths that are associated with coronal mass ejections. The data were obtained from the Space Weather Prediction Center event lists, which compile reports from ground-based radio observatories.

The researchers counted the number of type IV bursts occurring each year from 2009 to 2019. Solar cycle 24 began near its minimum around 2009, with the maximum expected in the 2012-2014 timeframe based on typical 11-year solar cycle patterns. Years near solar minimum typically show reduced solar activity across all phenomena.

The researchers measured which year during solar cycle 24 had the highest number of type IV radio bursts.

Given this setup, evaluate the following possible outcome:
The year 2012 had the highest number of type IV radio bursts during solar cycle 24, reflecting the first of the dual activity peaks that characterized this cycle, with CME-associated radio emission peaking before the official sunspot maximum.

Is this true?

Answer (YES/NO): NO